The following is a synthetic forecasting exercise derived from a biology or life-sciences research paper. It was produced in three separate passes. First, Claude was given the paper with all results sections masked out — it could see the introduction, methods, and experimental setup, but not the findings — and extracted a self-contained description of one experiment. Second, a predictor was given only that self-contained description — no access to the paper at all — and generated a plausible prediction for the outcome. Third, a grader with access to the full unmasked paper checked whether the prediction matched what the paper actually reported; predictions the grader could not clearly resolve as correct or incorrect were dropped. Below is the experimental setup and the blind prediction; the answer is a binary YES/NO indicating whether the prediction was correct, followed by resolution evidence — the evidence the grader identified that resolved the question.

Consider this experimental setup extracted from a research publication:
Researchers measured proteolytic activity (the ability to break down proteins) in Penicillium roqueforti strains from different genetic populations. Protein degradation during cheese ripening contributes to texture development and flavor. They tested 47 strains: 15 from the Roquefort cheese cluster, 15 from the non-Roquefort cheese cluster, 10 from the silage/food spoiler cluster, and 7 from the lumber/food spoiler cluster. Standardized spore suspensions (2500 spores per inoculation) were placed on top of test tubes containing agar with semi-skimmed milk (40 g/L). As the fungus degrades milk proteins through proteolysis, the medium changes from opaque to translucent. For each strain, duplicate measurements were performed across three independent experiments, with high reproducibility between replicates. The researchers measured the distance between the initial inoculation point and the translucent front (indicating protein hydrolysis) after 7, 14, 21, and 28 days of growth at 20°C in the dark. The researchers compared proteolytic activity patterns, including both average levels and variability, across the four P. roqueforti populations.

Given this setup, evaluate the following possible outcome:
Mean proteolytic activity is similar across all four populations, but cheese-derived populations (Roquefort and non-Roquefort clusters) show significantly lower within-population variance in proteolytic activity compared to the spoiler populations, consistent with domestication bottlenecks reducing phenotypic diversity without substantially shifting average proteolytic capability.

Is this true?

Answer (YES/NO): NO